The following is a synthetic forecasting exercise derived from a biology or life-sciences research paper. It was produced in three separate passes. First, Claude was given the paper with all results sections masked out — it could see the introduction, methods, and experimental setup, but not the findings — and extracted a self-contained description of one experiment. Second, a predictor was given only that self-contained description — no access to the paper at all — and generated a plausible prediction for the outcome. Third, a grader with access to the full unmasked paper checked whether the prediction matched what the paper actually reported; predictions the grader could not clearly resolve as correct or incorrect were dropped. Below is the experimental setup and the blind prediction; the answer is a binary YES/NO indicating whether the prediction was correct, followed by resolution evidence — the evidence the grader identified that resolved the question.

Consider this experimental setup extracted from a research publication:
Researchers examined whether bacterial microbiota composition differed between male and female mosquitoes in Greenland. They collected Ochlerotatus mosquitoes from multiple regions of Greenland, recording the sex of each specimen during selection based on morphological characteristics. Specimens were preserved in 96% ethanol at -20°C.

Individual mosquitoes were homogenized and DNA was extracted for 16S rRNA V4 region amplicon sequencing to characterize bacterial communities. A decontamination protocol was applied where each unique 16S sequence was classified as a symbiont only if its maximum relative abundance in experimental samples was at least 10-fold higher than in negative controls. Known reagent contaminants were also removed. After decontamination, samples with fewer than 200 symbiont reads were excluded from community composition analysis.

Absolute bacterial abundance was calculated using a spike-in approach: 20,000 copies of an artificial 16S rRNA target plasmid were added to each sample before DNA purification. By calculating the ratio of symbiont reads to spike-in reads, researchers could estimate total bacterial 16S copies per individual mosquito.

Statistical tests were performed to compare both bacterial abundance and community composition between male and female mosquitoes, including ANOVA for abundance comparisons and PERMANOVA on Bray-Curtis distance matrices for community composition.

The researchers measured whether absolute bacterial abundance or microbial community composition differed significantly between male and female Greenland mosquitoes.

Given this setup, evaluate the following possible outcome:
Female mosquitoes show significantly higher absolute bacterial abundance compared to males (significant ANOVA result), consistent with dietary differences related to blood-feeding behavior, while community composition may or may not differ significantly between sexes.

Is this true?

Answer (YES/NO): NO